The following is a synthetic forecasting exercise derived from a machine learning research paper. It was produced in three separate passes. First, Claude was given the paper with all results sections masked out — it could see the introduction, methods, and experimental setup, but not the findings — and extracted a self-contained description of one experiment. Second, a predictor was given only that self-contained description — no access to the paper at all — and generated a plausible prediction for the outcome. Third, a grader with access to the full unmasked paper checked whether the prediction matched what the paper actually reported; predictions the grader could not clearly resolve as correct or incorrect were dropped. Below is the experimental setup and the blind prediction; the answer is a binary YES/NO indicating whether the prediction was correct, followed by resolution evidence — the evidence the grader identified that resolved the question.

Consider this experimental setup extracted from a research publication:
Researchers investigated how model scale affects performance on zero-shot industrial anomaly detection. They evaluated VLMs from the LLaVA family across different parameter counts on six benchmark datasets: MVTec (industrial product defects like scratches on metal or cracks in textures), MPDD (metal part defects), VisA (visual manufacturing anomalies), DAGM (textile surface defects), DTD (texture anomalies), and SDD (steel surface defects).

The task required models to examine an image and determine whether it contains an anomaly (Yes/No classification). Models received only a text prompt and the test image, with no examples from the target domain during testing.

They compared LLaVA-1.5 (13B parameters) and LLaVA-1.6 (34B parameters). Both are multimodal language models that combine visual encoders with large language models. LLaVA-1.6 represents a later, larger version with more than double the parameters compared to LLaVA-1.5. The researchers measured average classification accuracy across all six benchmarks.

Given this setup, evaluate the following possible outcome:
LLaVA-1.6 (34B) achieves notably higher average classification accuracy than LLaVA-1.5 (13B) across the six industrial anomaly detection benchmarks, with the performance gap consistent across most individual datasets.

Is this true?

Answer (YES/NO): NO